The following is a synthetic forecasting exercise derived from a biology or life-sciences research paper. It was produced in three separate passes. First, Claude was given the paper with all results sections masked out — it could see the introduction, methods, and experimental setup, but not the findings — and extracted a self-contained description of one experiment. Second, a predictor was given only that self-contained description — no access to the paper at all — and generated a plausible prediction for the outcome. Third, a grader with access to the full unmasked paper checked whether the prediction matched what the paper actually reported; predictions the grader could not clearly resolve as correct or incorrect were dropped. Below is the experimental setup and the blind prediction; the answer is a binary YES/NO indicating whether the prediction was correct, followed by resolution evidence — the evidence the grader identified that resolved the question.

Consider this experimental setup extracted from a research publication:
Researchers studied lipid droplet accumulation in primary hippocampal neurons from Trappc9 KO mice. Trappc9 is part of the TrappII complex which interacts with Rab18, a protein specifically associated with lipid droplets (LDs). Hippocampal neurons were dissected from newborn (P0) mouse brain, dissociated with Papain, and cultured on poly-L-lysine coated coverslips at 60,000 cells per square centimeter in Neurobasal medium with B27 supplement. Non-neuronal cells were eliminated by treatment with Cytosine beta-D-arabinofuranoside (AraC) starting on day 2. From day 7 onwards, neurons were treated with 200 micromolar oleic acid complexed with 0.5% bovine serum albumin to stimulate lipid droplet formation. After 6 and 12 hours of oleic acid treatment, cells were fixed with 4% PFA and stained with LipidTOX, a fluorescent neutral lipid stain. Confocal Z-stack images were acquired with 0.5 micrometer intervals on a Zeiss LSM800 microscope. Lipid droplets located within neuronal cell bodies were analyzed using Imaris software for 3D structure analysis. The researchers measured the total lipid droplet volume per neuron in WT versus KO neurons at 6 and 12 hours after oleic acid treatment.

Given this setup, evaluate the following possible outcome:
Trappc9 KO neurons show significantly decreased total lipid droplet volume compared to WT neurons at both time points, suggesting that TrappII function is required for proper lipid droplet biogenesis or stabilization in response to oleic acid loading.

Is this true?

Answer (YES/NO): NO